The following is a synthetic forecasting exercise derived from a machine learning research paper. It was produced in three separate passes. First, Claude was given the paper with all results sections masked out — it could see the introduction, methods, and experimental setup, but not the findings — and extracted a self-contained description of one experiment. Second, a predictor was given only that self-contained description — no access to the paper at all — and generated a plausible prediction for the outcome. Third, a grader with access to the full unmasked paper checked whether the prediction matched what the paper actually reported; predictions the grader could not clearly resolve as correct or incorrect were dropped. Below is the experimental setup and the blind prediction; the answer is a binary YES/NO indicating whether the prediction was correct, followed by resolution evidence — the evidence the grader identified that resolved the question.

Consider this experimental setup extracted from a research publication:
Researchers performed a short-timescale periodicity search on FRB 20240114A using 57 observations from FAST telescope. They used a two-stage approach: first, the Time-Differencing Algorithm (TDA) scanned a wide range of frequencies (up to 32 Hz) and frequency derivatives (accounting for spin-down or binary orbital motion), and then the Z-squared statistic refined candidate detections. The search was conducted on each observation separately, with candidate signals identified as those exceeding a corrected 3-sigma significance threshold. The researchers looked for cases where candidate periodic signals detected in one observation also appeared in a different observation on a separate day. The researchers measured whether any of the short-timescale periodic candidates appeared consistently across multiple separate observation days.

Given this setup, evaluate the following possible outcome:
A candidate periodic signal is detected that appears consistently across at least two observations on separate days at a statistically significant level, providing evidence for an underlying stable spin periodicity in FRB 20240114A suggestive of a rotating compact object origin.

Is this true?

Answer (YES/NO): NO